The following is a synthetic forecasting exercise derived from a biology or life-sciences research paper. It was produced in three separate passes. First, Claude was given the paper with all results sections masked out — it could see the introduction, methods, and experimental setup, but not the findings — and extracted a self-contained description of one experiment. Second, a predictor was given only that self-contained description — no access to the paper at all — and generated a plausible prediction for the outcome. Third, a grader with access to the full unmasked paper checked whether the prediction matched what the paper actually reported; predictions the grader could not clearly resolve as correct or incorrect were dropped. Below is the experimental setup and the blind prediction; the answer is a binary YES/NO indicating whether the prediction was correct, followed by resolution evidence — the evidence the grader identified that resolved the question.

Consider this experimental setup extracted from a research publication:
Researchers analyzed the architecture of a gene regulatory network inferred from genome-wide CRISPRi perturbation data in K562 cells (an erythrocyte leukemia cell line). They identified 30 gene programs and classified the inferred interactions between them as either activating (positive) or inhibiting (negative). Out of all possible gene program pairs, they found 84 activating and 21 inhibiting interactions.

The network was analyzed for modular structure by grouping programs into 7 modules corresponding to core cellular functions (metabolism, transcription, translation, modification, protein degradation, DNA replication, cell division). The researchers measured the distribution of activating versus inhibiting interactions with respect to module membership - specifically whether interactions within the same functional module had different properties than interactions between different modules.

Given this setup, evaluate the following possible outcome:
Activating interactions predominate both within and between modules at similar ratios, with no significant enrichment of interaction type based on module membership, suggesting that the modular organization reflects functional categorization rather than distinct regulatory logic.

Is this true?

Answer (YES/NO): NO